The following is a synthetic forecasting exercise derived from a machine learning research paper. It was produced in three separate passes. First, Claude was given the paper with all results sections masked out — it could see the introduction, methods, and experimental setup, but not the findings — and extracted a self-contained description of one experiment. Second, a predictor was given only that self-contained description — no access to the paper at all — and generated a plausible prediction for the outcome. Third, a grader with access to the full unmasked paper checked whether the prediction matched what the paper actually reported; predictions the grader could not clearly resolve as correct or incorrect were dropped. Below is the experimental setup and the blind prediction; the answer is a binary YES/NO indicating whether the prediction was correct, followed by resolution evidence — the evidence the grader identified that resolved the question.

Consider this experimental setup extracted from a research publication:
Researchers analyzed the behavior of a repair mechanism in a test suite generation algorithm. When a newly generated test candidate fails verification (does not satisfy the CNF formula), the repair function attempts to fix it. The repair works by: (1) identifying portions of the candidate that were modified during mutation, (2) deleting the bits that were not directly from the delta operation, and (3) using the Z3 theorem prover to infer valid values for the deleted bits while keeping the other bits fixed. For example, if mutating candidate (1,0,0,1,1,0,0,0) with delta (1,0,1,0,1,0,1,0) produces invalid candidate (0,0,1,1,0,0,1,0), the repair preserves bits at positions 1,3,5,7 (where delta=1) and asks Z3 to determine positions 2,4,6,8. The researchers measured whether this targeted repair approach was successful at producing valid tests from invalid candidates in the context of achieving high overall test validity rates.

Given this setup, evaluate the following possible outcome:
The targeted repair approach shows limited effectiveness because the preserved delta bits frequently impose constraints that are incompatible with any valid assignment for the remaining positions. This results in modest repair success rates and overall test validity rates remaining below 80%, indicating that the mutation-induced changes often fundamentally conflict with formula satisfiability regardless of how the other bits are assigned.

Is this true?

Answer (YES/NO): NO